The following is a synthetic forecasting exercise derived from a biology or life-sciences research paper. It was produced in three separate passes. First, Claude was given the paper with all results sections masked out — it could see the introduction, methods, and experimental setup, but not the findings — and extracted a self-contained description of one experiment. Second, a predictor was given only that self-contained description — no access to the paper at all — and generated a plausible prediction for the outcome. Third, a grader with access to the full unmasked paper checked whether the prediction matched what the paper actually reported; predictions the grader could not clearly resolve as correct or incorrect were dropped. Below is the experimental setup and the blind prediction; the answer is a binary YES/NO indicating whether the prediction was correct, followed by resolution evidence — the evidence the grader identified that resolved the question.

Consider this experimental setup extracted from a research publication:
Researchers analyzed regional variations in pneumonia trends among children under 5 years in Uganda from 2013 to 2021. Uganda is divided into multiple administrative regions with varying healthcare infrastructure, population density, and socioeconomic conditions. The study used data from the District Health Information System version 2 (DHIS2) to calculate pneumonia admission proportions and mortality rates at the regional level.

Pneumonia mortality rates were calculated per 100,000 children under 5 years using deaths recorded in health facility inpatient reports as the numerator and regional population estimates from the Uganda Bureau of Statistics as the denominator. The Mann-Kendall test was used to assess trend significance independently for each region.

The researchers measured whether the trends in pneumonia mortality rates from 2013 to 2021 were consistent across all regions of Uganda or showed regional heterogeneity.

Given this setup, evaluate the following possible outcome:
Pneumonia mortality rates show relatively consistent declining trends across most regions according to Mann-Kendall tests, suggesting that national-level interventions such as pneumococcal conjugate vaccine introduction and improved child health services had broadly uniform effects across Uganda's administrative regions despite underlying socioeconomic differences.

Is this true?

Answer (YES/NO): YES